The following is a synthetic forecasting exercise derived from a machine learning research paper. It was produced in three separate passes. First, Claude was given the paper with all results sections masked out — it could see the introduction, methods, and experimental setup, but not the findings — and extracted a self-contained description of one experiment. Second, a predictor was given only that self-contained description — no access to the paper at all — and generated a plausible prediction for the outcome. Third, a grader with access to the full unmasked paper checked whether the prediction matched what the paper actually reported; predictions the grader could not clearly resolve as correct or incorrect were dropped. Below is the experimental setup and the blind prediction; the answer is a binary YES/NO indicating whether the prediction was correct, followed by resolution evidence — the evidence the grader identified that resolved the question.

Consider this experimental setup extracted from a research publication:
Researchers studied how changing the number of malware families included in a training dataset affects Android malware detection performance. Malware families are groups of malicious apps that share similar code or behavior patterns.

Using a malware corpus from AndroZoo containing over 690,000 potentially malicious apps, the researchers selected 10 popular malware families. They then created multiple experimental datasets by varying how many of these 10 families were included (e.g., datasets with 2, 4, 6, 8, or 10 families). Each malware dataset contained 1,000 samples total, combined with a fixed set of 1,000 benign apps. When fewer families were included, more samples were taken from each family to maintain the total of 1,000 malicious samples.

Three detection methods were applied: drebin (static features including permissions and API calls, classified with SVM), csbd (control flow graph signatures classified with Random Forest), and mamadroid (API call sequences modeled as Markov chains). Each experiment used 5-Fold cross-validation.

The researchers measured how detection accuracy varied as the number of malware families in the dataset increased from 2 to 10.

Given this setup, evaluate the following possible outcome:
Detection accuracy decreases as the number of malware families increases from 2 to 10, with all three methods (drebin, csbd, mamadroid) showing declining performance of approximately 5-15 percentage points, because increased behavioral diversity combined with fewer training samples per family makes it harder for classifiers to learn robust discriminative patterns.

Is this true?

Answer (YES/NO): NO